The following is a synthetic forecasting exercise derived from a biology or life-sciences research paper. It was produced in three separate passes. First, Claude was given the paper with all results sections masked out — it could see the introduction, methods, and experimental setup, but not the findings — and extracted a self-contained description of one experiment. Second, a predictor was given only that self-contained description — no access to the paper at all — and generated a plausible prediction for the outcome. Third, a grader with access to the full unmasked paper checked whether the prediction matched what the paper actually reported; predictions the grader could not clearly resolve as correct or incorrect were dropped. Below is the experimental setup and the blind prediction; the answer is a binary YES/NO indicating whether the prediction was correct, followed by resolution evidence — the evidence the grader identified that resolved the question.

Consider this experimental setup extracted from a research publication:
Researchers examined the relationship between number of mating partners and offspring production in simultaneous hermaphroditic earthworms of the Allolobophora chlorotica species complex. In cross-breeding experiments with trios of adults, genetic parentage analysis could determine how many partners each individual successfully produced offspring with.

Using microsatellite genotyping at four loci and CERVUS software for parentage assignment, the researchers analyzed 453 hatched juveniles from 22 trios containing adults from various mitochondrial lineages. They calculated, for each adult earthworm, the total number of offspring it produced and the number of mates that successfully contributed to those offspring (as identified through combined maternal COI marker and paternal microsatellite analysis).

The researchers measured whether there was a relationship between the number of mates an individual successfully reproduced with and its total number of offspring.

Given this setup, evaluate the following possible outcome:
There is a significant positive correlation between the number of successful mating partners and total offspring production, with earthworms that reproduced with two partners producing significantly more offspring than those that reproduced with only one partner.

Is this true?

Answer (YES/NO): YES